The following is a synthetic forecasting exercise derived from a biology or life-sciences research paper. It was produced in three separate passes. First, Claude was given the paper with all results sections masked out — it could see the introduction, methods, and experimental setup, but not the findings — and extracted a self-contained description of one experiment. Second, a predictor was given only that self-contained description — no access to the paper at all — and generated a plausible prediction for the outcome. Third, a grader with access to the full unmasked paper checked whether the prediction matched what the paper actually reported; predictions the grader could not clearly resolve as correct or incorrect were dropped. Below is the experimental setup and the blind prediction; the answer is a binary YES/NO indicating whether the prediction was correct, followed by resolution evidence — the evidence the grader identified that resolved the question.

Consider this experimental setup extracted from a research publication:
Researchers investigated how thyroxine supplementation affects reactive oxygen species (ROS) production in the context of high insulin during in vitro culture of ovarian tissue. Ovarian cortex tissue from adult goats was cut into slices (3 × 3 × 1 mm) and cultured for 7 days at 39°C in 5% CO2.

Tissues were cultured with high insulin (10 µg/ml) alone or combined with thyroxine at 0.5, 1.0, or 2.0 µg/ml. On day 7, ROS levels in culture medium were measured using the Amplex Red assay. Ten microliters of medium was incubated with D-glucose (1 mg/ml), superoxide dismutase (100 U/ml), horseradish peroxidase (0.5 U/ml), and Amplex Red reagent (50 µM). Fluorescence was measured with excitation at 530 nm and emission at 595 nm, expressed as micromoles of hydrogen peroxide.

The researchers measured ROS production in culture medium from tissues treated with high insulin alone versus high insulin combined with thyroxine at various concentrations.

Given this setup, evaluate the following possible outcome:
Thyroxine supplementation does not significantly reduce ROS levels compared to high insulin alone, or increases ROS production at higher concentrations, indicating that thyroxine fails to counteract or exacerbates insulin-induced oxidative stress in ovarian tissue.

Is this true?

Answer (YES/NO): YES